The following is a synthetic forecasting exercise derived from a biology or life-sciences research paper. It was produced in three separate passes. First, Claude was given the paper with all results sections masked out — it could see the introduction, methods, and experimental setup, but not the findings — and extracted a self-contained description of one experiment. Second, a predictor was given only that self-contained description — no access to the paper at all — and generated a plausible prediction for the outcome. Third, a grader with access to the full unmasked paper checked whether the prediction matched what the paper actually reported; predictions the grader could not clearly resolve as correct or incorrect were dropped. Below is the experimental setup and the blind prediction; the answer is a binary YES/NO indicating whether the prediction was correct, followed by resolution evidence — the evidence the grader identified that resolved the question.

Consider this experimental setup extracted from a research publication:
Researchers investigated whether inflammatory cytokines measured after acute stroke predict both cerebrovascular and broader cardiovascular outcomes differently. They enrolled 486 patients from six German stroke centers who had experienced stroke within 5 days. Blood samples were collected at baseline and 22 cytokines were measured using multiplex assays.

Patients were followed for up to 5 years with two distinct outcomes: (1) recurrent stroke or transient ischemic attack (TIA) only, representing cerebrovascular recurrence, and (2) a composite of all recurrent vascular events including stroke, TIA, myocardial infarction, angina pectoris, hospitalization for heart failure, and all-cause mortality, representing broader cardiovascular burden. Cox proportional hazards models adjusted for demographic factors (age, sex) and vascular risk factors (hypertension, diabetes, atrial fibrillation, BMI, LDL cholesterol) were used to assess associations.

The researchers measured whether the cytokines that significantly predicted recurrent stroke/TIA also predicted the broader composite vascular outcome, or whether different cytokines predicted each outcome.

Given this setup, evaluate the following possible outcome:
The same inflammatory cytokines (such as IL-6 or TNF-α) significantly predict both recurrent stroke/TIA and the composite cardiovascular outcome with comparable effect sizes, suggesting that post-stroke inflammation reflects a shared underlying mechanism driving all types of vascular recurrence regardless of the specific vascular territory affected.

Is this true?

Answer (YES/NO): NO